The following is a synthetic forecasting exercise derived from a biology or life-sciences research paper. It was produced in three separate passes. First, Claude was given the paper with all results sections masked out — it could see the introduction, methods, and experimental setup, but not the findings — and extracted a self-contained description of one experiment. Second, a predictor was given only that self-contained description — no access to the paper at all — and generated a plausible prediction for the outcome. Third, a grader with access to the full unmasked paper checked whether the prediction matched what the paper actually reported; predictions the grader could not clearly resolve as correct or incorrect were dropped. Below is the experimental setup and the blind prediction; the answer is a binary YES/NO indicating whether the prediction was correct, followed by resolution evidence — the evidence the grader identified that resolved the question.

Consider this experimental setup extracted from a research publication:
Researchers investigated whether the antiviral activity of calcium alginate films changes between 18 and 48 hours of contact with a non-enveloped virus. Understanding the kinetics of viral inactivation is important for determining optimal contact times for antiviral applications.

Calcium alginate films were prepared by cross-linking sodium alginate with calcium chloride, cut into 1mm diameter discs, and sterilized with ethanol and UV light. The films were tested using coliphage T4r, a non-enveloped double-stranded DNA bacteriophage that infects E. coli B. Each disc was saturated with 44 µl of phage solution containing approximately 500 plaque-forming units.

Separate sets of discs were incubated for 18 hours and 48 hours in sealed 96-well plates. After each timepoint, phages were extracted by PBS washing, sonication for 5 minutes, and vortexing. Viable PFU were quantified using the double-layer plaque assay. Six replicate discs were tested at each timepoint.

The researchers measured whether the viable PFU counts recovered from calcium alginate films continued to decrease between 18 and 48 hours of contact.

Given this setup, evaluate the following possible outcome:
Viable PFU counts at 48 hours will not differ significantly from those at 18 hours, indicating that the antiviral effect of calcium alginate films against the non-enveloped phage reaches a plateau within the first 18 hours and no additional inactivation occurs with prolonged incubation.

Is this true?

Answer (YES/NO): YES